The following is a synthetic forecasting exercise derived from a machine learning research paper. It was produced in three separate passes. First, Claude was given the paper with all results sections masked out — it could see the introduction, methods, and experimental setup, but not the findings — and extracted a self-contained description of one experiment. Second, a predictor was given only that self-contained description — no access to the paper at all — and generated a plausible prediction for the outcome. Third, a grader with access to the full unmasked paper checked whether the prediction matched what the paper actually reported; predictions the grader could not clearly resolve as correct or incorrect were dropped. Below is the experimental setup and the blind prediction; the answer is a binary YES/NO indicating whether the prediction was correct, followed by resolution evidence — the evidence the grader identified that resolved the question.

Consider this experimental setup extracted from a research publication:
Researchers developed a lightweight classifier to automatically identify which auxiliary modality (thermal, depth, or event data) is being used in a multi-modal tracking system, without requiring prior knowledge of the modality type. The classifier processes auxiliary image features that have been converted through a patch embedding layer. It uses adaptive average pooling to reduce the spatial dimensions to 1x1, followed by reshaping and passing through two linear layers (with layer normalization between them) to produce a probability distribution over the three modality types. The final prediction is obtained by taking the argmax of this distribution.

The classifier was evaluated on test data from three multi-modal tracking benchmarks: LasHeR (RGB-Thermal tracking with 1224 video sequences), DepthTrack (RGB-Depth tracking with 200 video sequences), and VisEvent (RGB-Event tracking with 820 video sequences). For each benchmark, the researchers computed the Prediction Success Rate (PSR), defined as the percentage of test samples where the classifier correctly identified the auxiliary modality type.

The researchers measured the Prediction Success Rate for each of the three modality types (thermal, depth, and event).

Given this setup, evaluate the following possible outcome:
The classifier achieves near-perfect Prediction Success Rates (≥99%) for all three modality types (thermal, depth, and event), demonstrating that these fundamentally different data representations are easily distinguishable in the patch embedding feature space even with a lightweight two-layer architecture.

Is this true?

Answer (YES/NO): YES